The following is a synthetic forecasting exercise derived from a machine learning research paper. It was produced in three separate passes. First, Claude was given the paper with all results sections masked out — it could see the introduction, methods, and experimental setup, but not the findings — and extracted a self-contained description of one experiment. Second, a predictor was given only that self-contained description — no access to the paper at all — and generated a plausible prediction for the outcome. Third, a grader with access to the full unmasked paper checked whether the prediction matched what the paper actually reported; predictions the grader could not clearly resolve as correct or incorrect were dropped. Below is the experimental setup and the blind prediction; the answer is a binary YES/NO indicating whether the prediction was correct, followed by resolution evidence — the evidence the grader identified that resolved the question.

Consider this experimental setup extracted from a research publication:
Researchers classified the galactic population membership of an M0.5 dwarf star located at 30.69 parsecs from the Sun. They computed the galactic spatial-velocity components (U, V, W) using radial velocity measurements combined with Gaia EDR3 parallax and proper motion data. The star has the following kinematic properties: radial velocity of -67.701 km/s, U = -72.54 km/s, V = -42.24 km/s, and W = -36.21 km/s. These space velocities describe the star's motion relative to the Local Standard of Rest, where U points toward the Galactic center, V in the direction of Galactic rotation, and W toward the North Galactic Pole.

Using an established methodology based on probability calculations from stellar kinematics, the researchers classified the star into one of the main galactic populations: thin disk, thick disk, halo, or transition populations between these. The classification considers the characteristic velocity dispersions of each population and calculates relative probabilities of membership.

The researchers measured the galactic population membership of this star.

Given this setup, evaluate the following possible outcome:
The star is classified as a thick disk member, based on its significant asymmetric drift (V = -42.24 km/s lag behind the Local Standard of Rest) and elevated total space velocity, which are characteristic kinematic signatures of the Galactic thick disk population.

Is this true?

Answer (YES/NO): NO